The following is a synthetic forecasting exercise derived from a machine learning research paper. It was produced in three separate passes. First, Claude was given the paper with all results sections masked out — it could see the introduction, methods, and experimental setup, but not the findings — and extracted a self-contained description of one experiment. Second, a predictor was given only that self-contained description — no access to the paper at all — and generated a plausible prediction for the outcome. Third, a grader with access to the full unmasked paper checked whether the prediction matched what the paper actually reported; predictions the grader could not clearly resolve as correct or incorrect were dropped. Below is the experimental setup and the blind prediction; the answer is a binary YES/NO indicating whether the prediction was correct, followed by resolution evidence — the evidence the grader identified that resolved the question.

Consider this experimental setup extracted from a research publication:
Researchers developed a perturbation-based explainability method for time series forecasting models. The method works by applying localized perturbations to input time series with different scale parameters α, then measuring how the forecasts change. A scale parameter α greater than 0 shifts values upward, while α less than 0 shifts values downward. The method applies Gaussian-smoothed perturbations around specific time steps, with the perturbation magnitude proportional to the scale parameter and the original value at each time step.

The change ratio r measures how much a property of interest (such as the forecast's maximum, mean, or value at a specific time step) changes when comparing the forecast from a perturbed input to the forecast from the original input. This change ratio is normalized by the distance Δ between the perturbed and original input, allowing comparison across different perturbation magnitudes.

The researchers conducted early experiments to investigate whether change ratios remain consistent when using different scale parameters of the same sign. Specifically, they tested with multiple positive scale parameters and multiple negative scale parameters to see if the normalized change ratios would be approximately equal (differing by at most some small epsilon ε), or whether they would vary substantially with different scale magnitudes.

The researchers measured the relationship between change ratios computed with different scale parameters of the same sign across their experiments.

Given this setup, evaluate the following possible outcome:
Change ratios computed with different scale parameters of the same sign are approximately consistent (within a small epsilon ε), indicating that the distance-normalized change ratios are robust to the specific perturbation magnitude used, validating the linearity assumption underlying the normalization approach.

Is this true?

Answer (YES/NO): YES